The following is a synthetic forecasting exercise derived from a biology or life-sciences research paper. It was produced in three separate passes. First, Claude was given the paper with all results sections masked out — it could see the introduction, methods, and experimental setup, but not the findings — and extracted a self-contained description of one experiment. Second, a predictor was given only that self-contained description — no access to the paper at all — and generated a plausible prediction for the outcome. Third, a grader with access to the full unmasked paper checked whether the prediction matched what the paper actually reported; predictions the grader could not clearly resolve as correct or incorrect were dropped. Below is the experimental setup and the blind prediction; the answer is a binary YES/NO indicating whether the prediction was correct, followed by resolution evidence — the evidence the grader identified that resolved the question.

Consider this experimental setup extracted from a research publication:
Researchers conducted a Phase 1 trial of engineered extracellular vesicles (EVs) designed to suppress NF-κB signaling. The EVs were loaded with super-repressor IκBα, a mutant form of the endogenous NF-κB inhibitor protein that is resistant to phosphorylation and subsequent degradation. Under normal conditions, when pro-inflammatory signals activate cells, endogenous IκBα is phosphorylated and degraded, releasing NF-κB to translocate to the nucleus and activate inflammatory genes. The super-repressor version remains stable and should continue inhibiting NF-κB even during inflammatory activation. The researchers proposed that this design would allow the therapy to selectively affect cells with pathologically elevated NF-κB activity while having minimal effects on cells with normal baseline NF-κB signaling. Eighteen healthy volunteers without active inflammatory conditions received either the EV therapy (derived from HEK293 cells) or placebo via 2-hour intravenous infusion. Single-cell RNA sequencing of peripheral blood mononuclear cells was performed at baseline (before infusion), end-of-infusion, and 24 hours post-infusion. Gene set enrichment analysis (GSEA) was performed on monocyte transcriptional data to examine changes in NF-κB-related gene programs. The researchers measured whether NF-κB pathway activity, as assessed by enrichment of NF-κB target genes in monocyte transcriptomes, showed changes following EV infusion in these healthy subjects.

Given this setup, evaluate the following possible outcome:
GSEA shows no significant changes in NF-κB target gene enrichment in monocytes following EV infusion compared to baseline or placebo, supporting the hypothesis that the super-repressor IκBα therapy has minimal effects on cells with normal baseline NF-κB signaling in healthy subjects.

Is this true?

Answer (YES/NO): YES